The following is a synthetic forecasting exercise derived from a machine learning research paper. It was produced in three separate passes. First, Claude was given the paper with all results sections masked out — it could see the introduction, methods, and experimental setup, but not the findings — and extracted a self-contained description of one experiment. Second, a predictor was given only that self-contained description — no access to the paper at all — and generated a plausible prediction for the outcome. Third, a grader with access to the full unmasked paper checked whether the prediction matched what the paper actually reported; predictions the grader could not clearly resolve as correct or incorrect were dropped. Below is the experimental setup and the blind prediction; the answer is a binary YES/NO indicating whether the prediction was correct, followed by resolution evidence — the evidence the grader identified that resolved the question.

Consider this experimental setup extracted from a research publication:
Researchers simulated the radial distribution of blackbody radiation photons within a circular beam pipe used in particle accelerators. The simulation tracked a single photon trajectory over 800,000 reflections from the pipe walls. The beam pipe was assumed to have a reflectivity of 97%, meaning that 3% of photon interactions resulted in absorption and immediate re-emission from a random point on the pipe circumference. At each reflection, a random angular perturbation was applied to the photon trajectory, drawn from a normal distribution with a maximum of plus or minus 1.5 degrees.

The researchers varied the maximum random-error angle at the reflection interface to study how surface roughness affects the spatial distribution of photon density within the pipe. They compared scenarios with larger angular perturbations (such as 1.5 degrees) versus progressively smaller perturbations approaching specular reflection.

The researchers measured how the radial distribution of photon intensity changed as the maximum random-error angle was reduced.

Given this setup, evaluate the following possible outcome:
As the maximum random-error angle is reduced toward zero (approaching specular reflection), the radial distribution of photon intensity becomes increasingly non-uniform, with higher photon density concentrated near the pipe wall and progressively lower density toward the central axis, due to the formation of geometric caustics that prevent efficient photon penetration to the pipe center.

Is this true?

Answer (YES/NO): NO